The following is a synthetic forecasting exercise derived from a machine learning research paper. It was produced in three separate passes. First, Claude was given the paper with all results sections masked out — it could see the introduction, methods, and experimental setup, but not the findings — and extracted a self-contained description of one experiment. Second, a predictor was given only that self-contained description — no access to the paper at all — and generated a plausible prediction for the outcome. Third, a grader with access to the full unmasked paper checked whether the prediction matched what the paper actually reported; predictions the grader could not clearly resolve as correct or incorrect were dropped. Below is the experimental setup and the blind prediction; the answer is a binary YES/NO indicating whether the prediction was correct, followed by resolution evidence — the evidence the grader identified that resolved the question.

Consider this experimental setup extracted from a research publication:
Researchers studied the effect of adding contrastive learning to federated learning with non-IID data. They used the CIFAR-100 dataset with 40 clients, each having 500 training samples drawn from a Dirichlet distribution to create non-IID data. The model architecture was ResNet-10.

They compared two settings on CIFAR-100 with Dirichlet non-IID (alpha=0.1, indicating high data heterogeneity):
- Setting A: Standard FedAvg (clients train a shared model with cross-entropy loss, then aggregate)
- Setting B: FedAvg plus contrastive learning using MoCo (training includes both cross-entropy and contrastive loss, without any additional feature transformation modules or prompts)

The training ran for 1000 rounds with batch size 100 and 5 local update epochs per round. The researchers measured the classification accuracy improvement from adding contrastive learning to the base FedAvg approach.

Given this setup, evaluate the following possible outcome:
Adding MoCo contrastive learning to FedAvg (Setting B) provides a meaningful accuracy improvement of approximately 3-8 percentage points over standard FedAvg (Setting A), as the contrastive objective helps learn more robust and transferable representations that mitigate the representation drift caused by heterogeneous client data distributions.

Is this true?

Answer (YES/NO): NO